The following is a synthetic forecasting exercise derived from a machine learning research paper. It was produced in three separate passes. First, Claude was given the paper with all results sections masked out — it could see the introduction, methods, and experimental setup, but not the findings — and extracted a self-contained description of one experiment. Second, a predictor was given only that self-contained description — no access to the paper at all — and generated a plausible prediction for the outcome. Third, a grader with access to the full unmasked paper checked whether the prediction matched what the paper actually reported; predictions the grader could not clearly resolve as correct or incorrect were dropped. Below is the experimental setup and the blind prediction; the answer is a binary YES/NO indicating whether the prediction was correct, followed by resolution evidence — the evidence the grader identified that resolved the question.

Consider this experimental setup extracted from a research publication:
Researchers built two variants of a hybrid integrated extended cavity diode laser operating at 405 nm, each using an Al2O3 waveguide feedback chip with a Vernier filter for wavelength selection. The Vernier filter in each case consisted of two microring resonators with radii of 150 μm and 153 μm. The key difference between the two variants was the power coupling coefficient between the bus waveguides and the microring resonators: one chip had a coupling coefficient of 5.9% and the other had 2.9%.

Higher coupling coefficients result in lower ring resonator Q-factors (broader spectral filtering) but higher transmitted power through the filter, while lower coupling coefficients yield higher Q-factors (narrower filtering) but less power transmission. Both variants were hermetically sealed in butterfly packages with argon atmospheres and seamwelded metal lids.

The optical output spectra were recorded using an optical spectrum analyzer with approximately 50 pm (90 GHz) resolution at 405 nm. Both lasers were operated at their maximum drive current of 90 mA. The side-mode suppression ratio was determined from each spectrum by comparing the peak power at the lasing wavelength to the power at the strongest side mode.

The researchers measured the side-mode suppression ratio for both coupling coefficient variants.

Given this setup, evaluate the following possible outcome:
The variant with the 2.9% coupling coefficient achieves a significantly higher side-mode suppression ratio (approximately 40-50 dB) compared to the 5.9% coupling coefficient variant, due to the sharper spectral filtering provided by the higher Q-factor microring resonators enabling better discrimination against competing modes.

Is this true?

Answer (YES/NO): NO